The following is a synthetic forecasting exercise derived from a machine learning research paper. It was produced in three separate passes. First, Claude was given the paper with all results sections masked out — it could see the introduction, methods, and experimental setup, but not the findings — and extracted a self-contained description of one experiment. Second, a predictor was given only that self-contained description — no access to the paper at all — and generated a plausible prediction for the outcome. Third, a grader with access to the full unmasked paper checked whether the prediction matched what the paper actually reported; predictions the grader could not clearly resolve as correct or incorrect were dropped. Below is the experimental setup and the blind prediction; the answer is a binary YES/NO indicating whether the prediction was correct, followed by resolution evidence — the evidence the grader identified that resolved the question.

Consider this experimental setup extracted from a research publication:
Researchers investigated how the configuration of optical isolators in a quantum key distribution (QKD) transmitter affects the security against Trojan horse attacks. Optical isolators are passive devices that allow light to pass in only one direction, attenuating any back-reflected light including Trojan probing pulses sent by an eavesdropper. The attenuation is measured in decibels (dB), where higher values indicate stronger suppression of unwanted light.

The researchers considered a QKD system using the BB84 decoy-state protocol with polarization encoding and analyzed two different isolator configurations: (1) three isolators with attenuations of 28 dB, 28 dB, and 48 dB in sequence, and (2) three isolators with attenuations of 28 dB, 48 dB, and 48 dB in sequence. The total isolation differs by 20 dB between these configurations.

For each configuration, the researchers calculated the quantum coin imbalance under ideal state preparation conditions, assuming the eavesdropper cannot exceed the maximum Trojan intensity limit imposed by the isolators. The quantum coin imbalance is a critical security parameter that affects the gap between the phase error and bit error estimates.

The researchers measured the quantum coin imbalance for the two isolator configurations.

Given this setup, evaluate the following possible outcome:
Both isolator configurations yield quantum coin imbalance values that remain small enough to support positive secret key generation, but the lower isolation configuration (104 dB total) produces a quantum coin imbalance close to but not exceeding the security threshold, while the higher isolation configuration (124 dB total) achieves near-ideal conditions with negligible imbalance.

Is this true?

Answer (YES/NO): NO